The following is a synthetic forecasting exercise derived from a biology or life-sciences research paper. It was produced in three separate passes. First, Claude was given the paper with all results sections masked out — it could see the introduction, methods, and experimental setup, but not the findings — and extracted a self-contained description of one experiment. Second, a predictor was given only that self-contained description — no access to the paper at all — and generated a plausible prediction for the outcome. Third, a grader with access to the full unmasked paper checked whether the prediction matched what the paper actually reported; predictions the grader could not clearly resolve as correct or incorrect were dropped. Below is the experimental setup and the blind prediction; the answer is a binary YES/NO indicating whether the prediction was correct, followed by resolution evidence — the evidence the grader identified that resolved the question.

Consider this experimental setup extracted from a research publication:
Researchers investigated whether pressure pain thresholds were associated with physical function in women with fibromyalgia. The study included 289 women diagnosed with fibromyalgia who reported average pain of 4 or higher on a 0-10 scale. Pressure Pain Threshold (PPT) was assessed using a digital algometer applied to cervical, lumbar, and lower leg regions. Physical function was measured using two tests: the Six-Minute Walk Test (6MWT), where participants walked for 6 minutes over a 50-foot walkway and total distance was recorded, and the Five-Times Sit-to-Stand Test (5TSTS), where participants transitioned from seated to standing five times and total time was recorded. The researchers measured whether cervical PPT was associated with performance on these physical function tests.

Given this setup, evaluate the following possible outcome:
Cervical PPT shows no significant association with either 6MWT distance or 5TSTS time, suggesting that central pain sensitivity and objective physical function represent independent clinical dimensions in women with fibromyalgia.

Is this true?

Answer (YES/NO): NO